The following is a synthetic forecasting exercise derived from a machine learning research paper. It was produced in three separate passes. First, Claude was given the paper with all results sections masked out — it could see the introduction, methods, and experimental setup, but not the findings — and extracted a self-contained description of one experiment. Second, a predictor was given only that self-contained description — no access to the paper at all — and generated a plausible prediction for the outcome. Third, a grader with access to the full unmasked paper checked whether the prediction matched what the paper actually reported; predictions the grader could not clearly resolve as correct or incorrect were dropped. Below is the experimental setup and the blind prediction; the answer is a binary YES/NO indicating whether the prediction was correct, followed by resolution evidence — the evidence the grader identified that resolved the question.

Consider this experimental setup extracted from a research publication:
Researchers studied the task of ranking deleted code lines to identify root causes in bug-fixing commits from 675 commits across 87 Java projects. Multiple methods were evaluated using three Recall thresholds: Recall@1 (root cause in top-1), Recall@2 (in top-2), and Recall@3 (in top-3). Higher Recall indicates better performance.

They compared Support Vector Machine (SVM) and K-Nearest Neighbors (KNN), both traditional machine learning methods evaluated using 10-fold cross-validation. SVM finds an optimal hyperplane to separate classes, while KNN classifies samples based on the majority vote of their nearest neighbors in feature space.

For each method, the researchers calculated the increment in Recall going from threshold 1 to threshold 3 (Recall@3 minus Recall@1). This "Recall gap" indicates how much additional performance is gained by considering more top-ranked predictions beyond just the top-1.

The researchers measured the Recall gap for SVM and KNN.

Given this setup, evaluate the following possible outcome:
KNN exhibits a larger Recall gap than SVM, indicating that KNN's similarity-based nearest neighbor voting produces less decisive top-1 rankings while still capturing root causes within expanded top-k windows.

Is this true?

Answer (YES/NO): YES